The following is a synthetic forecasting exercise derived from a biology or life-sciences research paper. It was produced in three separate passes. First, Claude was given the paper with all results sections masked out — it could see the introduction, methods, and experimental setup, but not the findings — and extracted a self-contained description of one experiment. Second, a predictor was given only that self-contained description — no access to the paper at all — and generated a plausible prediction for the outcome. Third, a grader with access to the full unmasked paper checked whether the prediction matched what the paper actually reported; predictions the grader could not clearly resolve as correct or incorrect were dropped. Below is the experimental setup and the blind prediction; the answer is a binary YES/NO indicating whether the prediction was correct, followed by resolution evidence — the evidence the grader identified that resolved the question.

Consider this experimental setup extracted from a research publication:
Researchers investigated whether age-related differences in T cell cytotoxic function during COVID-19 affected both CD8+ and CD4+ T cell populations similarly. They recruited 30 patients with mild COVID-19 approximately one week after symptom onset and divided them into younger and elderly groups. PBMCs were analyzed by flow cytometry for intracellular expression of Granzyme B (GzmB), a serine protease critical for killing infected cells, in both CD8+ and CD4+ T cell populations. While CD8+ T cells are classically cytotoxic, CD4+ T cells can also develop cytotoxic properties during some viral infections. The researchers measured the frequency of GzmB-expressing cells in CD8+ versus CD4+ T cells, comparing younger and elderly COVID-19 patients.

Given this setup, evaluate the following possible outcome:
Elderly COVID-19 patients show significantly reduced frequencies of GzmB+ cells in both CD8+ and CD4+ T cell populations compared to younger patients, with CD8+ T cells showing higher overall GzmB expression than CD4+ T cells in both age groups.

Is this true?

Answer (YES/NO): NO